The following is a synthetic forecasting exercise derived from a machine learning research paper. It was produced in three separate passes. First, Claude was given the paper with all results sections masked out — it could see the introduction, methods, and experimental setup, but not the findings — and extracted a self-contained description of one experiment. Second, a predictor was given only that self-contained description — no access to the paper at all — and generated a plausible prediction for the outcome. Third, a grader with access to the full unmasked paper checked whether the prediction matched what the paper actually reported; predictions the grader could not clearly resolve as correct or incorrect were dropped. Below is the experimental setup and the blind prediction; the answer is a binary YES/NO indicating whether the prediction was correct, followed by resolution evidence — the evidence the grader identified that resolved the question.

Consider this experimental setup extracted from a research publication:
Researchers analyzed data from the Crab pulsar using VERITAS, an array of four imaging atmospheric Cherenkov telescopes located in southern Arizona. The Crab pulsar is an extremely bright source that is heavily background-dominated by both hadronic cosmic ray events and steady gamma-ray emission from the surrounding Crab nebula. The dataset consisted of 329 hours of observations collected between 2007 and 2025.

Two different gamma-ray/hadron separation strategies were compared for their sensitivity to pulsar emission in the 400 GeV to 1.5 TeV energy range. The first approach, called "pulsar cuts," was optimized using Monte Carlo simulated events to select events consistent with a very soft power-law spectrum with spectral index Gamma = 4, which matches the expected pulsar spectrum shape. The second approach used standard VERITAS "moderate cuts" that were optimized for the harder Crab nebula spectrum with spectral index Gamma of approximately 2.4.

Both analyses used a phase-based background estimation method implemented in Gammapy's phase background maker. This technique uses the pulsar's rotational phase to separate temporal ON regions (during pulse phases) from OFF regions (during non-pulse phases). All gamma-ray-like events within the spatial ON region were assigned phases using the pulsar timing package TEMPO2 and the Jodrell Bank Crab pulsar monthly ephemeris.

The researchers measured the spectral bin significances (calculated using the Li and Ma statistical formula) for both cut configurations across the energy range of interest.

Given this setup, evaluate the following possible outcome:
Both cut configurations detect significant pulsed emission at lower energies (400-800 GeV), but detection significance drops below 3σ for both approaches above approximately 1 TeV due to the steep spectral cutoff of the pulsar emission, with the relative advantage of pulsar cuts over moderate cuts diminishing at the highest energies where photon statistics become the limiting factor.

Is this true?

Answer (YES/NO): NO